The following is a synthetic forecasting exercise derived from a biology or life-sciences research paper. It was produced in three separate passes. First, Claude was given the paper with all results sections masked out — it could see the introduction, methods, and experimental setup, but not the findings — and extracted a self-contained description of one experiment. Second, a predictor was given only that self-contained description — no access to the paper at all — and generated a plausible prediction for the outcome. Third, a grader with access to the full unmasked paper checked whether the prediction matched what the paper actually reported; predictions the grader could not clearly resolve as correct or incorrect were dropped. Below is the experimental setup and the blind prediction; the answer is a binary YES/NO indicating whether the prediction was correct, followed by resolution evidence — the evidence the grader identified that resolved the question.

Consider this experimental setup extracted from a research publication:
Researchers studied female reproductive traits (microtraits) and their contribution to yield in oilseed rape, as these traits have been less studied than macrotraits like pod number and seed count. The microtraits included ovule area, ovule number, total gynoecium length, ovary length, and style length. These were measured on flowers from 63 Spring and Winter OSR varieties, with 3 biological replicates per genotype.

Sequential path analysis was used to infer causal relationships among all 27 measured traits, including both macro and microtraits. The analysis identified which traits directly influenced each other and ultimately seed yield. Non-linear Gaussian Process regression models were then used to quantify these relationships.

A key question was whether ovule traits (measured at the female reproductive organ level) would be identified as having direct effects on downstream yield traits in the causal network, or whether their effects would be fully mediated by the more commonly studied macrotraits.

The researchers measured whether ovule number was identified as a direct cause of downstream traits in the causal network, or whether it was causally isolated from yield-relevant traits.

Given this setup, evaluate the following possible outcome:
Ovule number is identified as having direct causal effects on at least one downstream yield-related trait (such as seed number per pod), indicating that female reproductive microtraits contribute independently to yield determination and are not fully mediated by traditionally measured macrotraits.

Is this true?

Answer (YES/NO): YES